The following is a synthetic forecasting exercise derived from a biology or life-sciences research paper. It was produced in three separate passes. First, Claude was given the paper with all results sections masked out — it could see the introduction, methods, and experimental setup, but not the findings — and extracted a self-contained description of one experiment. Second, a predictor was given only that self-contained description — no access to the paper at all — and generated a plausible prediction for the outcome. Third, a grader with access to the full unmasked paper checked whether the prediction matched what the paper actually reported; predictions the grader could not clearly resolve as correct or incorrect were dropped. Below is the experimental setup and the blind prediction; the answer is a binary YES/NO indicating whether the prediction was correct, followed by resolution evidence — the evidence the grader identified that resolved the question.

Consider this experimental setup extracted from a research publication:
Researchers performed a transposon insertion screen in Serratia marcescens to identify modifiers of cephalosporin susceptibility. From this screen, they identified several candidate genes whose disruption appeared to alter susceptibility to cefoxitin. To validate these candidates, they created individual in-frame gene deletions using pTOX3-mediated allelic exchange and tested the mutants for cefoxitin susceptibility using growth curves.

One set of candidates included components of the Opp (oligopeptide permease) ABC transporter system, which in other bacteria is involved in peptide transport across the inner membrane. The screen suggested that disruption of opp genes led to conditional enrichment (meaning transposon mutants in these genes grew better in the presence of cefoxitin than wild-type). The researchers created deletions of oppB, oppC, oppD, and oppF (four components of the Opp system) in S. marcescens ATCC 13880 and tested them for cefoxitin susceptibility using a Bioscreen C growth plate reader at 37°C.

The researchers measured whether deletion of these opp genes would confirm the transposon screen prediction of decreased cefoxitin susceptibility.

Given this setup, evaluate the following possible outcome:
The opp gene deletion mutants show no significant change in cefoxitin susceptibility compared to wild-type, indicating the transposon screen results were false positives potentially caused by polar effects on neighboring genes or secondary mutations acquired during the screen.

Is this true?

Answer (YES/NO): NO